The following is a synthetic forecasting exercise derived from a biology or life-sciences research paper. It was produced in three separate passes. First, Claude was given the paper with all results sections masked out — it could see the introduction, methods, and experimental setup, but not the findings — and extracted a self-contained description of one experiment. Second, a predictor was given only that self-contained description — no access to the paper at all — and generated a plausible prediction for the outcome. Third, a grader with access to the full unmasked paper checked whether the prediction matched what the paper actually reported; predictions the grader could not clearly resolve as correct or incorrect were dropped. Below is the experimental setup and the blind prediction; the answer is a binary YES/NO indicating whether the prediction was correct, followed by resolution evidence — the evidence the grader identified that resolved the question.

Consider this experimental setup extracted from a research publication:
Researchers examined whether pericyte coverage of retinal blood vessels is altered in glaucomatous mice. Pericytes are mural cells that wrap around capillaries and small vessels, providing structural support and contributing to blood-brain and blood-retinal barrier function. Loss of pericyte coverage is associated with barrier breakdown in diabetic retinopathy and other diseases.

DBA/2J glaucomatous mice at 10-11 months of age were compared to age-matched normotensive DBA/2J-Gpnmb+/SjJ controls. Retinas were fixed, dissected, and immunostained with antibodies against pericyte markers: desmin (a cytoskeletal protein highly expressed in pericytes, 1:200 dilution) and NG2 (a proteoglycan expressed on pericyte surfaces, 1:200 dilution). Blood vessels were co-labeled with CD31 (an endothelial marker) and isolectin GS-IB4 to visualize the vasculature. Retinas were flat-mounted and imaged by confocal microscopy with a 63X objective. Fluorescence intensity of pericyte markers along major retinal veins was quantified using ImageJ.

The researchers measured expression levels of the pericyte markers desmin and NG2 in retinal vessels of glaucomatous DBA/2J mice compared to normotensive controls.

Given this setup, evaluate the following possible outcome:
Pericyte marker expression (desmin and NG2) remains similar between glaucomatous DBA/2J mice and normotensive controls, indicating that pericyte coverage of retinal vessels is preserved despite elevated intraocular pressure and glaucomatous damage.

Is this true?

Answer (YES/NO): YES